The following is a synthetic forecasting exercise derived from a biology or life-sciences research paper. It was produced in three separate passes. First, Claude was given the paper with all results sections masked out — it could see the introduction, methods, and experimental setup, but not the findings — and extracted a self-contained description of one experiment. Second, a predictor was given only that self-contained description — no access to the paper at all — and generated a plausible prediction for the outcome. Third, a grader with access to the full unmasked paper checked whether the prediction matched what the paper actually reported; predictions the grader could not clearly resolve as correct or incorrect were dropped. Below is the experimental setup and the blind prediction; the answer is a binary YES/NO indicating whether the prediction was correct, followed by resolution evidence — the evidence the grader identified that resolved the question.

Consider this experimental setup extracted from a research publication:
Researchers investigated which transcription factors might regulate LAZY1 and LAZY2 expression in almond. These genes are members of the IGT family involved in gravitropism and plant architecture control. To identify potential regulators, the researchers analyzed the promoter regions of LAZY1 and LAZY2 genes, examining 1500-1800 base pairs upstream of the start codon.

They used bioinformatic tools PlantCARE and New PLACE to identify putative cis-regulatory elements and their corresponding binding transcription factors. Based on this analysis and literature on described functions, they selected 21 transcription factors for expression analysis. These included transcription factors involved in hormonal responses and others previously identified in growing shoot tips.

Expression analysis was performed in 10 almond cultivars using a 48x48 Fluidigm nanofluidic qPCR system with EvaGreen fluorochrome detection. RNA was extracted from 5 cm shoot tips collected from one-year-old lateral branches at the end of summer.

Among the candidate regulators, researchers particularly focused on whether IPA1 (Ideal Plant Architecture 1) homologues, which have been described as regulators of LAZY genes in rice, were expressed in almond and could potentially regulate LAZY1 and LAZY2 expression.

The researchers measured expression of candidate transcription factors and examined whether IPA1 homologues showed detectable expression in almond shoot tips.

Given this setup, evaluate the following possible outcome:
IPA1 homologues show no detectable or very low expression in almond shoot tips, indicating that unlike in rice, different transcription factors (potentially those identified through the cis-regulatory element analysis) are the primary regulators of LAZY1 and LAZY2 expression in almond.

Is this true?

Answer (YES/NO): NO